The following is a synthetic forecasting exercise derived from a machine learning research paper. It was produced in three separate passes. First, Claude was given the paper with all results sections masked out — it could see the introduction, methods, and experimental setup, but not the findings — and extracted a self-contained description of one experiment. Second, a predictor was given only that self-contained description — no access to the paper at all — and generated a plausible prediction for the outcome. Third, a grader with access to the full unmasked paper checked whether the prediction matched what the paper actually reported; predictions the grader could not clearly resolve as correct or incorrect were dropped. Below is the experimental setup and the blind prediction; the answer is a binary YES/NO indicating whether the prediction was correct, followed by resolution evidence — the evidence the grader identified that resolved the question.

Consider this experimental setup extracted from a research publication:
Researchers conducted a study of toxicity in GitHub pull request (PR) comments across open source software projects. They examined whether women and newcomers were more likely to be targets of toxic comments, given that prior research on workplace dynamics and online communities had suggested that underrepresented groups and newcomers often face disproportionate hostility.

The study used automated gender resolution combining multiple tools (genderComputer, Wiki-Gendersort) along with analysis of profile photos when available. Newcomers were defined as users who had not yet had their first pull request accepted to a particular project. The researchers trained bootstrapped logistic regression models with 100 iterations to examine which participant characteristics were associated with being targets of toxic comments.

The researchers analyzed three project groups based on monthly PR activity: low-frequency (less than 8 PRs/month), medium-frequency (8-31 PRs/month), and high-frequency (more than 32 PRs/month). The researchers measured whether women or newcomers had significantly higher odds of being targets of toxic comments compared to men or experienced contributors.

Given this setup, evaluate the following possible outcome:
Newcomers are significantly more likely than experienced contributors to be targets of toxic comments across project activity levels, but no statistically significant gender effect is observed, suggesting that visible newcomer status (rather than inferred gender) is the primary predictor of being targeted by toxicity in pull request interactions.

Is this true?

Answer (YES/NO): NO